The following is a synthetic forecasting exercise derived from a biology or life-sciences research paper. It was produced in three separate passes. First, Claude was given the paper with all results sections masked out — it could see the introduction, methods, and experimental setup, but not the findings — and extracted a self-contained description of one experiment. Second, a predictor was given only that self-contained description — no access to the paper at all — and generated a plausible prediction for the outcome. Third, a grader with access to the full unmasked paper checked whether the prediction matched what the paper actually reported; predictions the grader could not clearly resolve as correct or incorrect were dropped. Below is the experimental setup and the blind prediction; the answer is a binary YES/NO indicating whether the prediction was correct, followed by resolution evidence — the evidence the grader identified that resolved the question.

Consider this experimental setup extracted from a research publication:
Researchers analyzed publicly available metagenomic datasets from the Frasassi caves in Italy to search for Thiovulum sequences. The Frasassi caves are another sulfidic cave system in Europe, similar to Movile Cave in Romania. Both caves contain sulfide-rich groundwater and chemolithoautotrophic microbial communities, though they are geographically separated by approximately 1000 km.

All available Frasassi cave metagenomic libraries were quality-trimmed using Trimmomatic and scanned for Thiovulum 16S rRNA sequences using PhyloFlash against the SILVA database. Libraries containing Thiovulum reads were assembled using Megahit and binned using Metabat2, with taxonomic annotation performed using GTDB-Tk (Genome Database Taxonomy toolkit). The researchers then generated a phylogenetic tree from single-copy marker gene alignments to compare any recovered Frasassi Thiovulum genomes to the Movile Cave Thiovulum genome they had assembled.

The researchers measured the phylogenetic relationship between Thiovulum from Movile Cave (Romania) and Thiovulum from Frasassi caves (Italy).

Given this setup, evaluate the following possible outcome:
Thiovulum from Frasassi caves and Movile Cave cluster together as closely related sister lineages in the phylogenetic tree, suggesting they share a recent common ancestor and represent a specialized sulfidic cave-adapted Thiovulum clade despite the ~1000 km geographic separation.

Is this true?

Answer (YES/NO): YES